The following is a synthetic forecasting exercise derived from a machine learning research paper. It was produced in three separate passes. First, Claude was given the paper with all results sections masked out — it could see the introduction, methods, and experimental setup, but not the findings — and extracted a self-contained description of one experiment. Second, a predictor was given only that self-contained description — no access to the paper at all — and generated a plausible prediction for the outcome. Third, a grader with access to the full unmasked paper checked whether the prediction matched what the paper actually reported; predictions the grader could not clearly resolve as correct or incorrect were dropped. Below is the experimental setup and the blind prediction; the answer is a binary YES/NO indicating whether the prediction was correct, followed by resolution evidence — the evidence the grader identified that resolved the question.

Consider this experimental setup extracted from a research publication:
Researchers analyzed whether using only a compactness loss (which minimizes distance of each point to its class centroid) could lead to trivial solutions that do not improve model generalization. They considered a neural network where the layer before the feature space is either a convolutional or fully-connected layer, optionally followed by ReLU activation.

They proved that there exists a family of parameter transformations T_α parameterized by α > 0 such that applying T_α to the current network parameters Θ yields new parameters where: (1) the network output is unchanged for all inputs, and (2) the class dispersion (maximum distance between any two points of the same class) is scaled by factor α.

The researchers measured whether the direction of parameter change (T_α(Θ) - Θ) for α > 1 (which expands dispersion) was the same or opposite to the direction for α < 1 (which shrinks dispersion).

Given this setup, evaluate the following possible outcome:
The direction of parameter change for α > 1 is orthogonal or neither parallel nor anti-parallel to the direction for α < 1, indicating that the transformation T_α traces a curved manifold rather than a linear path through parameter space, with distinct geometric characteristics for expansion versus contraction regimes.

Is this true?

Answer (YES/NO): NO